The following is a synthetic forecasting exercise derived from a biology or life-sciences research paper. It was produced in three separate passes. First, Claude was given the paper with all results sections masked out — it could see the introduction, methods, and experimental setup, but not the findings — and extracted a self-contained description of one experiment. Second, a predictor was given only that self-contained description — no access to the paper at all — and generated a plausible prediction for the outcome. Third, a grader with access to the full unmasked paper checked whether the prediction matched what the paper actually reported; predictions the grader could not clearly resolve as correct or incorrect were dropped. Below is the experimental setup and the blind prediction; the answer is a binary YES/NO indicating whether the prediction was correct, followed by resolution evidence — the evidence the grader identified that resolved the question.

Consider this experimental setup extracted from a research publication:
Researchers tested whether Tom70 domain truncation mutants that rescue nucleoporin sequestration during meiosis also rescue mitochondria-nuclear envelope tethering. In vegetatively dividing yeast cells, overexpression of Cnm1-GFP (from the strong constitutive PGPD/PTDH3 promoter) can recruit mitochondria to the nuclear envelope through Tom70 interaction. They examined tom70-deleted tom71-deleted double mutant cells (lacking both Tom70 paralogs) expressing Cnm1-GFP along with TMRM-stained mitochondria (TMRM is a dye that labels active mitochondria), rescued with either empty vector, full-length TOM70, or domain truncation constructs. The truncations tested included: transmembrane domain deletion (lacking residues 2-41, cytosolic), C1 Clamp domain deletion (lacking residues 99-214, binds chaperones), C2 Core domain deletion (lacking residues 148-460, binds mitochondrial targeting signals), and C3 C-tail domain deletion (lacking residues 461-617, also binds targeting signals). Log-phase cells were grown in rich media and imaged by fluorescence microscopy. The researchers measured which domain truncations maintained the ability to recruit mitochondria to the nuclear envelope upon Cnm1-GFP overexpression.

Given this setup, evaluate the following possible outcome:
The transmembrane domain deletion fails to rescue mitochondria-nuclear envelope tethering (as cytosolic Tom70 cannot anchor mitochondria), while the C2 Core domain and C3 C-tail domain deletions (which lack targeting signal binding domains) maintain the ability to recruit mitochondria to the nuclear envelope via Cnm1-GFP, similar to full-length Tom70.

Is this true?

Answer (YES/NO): NO